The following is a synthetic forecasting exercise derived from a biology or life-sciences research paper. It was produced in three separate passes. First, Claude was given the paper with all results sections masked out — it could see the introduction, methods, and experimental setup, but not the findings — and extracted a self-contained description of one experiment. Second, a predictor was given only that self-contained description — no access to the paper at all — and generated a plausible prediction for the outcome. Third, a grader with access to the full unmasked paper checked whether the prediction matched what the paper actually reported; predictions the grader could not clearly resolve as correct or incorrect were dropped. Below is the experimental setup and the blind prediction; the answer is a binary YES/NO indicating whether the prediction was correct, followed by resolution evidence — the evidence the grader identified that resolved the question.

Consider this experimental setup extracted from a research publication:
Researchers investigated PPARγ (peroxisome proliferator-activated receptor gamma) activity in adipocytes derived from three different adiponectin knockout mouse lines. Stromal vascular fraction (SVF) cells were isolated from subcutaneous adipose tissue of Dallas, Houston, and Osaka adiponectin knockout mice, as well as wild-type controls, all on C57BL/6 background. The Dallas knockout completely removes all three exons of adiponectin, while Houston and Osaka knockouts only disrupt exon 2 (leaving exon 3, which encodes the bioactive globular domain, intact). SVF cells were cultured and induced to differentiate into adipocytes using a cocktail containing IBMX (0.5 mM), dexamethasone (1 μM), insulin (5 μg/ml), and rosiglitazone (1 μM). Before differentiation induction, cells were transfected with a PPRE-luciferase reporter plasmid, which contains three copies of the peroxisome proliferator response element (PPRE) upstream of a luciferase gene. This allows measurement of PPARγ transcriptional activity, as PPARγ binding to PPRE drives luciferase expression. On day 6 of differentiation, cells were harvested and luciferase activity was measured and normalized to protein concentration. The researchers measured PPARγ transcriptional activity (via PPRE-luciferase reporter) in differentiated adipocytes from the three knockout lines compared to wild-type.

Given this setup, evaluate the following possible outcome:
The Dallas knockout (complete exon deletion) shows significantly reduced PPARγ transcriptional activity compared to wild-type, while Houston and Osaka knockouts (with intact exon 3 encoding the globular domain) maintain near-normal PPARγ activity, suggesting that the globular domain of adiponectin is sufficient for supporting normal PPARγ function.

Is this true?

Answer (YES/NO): YES